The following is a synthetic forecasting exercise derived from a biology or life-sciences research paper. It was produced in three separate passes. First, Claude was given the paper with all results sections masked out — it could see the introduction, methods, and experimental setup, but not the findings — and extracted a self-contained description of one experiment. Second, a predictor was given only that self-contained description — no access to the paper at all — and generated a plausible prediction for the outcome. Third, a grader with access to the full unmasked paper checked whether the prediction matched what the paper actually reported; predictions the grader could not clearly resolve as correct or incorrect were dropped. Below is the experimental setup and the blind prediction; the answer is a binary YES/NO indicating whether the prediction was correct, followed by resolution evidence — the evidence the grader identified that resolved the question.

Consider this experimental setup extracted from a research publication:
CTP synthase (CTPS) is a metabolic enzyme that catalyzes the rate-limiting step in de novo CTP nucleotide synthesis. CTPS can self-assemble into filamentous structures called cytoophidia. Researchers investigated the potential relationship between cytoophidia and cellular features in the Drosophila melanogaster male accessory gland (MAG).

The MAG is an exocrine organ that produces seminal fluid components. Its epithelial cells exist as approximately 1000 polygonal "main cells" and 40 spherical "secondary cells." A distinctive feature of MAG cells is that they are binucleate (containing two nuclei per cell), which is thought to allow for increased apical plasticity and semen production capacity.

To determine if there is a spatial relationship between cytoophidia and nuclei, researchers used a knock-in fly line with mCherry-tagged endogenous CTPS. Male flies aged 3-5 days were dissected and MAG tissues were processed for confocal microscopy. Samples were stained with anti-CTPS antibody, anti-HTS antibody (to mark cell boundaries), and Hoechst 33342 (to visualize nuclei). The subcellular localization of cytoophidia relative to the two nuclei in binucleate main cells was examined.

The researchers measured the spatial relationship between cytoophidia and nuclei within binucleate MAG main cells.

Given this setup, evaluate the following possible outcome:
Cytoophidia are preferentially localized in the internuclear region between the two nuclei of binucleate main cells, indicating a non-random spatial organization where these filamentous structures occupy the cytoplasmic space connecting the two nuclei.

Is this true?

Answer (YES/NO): NO